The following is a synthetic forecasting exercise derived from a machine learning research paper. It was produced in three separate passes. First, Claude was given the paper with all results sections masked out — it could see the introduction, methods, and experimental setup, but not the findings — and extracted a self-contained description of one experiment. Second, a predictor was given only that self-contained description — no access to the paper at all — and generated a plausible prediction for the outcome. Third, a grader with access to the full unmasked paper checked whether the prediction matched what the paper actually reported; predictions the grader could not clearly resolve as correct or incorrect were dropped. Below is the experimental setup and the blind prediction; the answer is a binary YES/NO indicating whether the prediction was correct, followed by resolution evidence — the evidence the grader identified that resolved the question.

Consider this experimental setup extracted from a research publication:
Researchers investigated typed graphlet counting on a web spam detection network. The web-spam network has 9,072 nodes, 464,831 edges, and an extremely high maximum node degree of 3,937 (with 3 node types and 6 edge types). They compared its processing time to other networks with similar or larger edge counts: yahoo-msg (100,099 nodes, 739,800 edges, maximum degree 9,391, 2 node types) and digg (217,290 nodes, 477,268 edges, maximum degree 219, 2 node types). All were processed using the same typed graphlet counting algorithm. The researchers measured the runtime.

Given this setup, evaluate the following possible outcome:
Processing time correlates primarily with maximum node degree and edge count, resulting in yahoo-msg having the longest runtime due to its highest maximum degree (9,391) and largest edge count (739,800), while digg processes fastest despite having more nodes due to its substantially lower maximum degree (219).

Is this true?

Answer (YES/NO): NO